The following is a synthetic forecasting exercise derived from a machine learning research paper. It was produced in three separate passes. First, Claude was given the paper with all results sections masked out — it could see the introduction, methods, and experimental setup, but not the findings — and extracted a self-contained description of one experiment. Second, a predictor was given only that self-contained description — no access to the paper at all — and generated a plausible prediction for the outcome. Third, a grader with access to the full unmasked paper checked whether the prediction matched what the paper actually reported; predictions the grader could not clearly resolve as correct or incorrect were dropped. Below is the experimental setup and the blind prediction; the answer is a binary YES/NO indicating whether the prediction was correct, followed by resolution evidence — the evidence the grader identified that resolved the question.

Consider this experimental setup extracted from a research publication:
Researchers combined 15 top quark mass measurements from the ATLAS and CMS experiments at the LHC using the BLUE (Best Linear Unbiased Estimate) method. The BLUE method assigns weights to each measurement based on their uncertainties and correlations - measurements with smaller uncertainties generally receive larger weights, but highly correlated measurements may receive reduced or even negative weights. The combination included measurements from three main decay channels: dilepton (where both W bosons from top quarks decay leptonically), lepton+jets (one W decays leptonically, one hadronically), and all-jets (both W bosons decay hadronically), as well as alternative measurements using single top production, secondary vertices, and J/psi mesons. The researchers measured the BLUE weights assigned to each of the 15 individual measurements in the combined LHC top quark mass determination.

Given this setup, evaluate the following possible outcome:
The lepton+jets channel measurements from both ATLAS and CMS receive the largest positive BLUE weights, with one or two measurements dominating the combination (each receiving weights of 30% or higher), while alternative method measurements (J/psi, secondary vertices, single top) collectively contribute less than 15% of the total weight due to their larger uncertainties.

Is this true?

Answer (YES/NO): NO